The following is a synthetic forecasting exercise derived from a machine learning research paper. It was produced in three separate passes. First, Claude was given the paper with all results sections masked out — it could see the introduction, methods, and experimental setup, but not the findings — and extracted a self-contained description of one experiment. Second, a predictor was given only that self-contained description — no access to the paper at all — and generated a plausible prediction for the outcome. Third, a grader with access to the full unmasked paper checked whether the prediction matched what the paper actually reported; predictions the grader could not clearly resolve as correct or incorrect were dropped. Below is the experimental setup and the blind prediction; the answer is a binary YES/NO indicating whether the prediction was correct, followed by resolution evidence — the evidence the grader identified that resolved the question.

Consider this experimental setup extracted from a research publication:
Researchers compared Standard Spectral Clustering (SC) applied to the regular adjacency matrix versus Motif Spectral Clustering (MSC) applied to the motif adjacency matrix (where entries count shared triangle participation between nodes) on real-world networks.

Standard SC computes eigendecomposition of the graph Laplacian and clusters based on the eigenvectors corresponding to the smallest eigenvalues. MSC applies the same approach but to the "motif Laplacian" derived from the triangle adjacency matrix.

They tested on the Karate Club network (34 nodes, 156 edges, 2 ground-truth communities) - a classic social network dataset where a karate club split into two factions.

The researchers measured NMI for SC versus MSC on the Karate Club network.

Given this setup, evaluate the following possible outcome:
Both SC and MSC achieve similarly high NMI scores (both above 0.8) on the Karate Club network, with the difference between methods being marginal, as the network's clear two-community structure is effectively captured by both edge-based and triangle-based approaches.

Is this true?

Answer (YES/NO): NO